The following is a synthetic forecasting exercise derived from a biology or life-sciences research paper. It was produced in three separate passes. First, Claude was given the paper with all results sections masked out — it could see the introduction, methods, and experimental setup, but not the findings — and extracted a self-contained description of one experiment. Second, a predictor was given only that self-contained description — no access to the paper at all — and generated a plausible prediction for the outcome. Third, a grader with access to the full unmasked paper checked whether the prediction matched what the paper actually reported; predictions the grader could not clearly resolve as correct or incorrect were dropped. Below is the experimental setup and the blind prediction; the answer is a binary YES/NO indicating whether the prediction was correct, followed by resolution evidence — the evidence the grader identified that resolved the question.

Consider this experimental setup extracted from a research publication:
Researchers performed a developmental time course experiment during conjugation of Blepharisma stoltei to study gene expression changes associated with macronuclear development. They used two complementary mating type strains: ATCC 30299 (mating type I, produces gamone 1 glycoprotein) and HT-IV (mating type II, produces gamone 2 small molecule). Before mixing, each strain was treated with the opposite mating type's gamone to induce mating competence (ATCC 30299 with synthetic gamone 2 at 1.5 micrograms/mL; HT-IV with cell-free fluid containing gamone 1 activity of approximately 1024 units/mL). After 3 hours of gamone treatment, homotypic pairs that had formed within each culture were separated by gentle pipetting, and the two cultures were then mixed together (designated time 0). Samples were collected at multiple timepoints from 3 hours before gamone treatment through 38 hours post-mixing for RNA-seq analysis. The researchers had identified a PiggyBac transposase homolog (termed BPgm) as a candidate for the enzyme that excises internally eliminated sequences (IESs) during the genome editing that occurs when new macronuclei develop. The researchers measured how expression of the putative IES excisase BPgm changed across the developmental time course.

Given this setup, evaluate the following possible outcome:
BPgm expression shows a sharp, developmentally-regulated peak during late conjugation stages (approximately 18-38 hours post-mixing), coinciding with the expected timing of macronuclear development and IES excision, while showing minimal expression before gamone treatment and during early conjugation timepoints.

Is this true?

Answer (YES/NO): YES